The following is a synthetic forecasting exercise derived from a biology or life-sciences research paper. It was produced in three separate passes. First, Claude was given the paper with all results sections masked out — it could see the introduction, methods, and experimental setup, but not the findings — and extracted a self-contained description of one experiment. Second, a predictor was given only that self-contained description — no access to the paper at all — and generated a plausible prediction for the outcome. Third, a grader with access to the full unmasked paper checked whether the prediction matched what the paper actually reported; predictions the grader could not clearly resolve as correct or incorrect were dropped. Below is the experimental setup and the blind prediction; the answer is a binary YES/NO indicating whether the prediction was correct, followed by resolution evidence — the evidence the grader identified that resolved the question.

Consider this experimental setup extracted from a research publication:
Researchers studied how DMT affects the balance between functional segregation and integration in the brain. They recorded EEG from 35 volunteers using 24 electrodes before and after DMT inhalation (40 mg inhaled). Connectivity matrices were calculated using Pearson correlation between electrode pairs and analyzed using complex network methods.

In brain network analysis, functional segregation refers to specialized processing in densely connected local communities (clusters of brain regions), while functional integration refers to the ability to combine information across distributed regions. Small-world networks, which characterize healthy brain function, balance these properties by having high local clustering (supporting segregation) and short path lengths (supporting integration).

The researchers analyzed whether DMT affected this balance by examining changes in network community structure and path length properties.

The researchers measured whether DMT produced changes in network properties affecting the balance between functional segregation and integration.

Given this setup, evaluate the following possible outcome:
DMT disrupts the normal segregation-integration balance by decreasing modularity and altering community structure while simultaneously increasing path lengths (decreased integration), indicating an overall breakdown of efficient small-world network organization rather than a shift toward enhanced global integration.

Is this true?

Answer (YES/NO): YES